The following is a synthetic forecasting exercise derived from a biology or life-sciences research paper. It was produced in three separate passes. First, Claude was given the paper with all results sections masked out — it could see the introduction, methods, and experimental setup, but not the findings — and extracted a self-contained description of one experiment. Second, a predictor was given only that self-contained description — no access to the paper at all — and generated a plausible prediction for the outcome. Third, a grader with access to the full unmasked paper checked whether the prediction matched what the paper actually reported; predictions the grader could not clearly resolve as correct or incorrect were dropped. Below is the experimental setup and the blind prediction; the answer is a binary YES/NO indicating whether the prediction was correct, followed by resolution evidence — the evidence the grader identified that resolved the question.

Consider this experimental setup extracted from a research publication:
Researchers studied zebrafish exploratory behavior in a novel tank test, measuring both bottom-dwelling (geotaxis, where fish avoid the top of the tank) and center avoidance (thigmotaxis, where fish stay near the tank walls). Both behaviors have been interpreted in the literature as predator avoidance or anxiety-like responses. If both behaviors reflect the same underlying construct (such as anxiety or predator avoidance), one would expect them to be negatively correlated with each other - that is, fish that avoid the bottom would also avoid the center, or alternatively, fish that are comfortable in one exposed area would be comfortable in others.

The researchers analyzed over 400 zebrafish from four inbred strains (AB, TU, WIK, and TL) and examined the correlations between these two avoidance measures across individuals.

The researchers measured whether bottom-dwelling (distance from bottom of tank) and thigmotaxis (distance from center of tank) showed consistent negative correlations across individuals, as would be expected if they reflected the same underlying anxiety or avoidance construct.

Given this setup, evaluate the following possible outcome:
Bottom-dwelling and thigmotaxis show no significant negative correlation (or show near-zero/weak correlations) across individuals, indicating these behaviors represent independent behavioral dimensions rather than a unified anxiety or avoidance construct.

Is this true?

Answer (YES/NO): YES